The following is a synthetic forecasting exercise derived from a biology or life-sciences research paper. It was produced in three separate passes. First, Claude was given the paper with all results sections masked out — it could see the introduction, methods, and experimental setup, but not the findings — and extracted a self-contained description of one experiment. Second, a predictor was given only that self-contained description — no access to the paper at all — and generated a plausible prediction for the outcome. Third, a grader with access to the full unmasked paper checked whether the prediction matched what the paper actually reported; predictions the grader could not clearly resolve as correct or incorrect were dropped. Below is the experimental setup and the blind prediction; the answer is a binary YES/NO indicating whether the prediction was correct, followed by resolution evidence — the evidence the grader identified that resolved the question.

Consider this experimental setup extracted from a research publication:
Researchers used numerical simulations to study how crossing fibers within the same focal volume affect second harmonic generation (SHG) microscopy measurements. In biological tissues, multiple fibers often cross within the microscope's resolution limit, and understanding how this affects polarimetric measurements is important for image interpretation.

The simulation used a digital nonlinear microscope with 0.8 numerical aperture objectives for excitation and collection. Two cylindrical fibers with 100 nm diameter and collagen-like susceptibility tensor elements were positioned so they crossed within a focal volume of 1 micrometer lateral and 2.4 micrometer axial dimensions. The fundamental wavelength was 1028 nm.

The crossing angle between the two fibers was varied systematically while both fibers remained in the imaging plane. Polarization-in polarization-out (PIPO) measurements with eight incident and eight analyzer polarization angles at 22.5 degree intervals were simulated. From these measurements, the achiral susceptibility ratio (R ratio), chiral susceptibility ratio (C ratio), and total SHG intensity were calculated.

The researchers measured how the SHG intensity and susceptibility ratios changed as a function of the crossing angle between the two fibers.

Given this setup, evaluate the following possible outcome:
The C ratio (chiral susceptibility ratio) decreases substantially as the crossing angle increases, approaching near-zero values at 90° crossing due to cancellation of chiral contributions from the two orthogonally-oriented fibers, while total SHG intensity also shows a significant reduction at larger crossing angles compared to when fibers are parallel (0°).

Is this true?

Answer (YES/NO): NO